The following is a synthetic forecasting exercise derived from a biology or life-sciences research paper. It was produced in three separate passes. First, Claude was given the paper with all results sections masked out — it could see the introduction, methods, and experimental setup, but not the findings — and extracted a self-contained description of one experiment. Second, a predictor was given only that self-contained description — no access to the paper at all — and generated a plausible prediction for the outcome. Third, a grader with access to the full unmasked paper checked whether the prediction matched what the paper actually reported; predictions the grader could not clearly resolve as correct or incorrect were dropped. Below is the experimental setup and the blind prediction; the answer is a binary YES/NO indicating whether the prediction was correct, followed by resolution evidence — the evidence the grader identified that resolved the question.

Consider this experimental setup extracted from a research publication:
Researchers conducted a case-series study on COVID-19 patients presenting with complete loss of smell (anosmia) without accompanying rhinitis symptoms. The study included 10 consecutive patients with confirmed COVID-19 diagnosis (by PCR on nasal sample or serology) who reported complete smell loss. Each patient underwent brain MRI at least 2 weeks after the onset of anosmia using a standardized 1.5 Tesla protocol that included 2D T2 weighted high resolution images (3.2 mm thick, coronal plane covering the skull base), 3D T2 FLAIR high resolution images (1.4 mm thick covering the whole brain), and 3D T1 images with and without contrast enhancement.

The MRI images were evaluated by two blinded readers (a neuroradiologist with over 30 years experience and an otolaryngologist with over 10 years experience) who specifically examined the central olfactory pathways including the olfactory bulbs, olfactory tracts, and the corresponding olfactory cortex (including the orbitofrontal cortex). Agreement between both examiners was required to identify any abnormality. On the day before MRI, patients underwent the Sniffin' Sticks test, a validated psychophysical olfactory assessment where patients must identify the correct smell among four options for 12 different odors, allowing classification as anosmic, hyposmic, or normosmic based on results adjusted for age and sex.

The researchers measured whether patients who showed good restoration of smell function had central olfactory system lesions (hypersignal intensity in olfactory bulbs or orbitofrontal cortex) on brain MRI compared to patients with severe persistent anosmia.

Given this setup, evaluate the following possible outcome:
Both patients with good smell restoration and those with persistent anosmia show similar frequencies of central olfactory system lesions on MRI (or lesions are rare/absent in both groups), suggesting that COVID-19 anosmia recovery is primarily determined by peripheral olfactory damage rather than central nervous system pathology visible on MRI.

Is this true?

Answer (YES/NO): NO